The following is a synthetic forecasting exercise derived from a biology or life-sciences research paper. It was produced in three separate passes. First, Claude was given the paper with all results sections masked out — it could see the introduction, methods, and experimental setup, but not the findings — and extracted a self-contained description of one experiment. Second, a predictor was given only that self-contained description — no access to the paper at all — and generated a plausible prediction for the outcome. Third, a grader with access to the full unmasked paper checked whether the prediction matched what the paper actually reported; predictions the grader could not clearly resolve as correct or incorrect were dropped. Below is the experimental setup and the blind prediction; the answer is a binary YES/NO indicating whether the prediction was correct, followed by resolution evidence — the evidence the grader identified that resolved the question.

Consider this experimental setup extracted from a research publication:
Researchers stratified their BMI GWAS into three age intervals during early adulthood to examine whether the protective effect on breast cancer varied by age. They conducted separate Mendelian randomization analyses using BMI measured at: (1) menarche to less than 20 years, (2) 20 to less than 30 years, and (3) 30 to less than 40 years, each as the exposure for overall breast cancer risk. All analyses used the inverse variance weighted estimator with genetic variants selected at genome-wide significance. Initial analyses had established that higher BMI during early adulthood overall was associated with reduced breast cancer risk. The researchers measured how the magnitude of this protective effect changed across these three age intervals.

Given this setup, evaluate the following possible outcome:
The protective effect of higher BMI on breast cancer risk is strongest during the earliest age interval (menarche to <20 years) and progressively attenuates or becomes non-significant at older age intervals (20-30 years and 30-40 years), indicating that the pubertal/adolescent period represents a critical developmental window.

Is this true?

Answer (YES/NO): YES